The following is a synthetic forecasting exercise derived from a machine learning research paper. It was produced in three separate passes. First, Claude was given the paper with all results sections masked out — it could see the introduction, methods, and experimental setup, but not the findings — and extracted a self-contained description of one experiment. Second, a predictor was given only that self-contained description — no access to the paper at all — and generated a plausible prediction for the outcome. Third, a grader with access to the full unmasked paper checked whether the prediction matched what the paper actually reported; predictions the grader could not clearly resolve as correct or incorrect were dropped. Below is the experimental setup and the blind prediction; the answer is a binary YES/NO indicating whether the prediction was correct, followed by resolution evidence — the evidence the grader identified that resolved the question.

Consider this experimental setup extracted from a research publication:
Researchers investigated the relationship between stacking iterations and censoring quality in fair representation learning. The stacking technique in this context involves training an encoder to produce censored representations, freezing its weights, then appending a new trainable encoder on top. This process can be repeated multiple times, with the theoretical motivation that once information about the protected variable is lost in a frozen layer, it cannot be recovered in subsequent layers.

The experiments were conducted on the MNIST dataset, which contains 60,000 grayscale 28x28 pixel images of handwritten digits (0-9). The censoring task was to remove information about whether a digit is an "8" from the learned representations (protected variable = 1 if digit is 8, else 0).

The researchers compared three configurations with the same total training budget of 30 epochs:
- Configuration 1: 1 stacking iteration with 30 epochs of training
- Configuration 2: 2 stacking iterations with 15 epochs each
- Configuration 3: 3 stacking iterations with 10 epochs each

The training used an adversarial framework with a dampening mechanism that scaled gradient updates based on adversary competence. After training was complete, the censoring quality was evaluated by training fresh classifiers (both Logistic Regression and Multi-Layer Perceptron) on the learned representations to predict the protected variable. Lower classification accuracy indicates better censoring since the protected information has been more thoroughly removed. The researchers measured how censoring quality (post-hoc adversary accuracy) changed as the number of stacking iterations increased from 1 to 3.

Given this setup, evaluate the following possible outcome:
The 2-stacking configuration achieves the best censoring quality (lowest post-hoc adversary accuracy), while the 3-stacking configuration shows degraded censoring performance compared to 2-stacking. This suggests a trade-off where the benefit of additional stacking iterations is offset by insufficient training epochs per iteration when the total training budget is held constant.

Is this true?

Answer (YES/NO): NO